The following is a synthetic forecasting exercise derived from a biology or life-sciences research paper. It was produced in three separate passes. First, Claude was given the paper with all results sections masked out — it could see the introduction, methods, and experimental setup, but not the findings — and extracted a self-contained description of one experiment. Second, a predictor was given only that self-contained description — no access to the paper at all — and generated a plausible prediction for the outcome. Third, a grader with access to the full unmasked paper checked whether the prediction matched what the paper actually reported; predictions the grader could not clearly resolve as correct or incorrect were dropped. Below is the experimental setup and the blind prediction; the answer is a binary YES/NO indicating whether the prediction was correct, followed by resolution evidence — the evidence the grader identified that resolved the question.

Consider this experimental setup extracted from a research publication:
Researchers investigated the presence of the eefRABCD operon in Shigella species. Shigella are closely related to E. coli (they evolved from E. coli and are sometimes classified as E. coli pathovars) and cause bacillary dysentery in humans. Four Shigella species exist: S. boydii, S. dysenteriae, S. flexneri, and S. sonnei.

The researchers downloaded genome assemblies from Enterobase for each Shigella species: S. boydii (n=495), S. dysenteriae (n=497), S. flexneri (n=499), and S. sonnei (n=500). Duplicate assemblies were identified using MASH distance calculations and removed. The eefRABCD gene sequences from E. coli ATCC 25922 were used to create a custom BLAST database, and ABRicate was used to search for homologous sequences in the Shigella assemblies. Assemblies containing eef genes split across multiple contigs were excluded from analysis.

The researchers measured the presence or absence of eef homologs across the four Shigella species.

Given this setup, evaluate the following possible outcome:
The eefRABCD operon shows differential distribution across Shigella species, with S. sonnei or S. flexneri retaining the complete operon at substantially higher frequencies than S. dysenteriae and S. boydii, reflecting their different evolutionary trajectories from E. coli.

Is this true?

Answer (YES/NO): NO